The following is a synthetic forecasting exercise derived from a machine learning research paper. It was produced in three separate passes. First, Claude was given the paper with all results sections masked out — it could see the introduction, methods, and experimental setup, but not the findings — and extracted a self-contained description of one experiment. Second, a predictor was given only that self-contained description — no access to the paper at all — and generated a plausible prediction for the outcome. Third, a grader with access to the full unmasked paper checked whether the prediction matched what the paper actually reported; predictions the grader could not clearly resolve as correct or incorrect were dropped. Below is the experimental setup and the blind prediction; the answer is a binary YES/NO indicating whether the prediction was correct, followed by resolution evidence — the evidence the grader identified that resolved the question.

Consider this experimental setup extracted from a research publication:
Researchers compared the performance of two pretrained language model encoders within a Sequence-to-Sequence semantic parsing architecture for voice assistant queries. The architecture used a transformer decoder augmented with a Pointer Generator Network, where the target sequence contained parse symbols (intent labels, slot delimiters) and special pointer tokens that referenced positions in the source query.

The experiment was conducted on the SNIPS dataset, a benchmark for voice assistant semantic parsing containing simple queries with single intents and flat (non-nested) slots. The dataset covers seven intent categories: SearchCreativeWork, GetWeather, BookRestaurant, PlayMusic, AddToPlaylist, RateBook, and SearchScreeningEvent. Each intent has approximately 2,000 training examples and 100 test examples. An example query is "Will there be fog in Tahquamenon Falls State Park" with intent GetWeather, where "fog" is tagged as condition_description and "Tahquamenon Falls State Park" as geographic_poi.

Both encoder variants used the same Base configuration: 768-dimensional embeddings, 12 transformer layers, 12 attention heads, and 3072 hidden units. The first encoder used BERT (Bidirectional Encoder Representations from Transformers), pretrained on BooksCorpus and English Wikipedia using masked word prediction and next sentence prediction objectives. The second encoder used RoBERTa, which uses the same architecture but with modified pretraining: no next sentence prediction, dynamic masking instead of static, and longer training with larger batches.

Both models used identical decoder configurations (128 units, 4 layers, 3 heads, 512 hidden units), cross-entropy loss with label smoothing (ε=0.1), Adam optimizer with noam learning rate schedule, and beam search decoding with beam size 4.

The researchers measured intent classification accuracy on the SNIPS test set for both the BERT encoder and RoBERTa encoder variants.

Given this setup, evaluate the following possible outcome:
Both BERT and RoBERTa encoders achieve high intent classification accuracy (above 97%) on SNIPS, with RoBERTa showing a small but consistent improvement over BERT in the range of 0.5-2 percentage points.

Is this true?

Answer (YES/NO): NO